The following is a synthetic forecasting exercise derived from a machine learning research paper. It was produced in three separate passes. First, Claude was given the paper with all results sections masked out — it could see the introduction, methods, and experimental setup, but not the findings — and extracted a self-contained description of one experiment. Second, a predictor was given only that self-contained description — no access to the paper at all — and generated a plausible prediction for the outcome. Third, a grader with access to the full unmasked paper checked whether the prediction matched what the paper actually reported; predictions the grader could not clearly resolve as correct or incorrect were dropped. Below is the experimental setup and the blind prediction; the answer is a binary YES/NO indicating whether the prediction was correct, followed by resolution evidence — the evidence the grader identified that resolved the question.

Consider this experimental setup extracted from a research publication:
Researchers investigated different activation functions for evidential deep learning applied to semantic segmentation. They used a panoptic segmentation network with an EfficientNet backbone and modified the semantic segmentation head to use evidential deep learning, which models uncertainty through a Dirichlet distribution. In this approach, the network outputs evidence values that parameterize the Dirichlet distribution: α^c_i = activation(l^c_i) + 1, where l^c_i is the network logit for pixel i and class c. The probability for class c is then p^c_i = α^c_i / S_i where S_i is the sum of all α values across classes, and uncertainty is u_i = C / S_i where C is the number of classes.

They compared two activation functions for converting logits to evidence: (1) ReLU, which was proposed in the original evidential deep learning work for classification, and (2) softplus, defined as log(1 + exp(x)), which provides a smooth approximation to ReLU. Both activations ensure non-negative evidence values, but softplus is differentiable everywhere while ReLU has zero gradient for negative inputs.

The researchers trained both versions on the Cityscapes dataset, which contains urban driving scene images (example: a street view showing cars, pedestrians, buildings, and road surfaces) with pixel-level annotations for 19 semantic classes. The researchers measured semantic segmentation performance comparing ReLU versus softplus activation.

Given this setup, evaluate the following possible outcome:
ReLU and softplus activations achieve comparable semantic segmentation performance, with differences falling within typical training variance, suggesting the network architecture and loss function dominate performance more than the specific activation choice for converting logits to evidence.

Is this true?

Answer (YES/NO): NO